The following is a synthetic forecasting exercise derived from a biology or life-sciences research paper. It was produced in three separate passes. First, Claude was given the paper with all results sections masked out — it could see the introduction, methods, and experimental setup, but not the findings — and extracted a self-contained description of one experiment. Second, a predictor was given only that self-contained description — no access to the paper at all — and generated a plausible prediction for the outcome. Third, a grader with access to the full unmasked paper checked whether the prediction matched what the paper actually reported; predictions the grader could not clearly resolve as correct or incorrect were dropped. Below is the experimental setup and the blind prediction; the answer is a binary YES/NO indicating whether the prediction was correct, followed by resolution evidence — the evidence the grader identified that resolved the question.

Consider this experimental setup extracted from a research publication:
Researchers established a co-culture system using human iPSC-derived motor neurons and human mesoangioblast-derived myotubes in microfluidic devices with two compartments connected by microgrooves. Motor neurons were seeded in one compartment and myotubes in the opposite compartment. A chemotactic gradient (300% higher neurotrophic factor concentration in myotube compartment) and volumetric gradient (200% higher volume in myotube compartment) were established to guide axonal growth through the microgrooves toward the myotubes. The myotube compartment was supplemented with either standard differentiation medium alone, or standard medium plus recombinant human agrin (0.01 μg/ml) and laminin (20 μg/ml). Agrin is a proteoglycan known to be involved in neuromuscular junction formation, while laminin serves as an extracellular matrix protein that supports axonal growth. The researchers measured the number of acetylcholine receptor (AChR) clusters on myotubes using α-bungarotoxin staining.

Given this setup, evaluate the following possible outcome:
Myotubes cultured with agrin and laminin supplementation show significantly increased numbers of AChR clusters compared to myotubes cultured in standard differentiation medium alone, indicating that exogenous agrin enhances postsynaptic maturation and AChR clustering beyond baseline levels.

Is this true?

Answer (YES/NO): YES